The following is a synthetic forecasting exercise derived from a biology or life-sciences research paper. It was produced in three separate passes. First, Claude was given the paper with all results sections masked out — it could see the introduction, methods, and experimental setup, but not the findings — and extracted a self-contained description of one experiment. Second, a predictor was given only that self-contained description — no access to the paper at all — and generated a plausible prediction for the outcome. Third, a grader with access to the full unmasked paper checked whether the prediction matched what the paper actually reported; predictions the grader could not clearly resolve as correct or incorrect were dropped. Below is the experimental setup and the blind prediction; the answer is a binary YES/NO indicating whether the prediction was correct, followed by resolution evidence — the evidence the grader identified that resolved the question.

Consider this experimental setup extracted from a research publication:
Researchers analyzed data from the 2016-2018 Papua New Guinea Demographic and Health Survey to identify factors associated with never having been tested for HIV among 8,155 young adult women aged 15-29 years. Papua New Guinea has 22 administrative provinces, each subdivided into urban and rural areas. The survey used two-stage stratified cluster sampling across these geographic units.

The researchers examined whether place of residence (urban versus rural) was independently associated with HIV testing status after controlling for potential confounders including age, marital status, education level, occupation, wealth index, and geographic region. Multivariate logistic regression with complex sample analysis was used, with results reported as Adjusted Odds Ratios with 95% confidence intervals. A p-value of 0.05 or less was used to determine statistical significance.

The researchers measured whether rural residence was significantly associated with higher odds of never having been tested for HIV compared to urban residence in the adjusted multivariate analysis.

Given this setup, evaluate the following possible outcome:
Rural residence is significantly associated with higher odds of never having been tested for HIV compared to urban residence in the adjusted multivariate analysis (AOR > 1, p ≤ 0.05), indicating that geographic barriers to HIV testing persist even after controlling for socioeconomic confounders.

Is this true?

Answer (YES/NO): YES